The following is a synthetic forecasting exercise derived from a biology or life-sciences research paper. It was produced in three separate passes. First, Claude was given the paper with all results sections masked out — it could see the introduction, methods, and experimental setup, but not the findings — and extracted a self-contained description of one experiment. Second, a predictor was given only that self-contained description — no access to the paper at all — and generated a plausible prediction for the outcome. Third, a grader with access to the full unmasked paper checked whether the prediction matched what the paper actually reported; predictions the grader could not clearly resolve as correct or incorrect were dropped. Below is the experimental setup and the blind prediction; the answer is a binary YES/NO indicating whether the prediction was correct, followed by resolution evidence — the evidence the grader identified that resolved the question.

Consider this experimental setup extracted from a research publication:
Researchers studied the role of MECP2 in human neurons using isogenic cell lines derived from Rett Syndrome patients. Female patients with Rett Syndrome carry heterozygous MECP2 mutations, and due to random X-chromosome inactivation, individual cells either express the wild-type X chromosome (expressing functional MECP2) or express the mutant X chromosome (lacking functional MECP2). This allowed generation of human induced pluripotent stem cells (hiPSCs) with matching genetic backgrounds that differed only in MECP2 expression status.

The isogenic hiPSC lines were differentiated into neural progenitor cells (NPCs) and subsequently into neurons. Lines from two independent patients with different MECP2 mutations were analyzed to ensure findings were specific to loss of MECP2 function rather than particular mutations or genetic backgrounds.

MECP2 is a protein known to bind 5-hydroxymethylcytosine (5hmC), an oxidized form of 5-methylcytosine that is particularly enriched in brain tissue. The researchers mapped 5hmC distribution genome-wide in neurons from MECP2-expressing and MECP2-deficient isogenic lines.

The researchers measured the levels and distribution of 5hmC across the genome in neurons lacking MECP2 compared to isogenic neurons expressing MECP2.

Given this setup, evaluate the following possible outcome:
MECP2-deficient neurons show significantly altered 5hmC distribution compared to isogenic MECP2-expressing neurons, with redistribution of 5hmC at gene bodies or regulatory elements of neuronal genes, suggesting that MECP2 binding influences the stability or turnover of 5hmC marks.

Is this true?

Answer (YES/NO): NO